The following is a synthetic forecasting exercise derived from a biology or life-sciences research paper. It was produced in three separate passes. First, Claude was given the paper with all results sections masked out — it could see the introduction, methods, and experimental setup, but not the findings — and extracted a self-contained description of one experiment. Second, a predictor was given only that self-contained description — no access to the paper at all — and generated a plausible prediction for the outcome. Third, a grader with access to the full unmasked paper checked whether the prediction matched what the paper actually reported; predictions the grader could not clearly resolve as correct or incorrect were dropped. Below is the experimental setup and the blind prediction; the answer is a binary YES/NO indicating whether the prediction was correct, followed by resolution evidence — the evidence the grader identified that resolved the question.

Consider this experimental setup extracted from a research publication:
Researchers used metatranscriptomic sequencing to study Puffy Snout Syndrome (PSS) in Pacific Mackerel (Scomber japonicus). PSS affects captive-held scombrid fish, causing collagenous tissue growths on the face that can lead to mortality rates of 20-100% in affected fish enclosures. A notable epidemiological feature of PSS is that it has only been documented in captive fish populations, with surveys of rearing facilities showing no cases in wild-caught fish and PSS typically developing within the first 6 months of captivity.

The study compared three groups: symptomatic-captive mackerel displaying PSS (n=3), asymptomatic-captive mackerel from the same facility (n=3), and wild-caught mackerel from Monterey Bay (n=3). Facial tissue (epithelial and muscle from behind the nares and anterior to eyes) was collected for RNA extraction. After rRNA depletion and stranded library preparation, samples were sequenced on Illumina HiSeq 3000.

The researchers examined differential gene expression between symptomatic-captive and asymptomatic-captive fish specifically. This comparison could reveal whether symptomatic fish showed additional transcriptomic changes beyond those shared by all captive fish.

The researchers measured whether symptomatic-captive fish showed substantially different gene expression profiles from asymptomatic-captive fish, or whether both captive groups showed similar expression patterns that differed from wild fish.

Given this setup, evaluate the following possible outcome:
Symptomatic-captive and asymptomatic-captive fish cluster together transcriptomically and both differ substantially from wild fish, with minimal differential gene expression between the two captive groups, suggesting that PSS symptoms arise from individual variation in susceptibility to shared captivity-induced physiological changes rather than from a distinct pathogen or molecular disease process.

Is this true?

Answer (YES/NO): NO